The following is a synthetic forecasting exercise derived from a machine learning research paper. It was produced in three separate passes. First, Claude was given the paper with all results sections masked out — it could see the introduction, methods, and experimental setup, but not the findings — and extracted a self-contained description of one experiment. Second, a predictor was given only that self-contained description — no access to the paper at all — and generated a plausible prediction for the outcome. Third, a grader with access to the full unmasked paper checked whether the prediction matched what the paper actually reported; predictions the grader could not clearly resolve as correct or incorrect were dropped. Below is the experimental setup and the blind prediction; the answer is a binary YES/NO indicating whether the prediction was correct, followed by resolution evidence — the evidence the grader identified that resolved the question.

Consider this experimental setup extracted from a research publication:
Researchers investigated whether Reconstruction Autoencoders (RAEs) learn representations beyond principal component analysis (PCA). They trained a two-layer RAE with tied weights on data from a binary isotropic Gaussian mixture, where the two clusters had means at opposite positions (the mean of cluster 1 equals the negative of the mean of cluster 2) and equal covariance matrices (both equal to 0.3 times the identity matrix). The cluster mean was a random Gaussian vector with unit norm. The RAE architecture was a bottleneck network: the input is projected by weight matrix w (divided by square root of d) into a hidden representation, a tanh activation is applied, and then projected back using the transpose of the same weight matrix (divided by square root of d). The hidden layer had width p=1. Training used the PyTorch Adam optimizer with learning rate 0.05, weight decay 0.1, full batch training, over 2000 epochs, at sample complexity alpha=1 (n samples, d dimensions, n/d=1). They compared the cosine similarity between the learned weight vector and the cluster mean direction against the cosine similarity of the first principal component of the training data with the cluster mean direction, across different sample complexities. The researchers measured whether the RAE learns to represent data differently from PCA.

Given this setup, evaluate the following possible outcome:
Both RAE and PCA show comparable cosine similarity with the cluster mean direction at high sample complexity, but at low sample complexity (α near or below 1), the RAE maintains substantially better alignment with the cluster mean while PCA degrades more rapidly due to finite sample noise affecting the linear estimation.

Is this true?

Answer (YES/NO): NO